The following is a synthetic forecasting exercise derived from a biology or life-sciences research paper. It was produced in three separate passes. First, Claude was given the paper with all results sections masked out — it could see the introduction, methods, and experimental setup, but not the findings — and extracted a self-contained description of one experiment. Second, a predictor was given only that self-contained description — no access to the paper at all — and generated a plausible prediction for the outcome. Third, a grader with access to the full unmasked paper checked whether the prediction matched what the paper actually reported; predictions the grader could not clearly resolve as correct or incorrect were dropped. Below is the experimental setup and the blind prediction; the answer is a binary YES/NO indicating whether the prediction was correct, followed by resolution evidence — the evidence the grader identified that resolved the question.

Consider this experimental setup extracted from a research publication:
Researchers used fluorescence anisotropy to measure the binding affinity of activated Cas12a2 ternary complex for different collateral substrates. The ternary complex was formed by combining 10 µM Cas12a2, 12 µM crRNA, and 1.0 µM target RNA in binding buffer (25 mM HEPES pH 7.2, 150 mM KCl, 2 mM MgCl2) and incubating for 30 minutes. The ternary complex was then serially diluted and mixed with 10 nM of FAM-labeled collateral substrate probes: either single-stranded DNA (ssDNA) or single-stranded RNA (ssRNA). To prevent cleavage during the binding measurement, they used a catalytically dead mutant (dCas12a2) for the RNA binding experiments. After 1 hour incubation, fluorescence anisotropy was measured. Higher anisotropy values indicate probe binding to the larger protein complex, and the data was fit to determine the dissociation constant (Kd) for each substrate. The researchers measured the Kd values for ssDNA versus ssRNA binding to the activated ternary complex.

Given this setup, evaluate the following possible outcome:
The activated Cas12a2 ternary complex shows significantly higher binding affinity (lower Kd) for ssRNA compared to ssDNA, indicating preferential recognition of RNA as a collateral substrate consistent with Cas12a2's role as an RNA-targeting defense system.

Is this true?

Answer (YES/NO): NO